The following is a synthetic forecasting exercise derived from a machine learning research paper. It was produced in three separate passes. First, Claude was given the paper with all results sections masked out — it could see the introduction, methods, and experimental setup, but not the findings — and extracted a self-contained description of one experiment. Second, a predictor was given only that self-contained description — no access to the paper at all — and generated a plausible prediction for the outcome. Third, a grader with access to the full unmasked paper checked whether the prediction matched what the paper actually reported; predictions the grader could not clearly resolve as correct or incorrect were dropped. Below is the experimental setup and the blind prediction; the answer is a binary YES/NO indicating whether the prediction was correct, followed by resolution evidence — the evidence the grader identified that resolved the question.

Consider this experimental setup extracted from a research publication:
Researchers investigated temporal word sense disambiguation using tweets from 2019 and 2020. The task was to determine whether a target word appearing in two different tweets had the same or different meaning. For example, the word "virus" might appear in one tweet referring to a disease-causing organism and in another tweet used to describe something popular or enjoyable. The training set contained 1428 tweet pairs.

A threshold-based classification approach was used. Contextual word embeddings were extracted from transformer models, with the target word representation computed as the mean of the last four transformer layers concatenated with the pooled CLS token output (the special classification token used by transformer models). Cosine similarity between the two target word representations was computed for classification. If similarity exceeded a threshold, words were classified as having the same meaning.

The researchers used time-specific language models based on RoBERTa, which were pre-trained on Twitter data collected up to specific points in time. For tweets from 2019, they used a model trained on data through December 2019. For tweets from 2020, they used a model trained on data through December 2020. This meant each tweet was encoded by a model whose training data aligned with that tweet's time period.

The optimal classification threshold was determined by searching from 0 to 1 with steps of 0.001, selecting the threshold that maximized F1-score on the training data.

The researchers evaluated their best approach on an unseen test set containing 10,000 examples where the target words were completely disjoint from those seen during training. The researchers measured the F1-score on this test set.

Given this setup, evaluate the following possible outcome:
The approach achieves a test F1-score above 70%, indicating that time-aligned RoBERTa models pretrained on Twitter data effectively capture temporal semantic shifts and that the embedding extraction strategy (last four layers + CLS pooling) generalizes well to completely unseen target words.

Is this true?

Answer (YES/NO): NO